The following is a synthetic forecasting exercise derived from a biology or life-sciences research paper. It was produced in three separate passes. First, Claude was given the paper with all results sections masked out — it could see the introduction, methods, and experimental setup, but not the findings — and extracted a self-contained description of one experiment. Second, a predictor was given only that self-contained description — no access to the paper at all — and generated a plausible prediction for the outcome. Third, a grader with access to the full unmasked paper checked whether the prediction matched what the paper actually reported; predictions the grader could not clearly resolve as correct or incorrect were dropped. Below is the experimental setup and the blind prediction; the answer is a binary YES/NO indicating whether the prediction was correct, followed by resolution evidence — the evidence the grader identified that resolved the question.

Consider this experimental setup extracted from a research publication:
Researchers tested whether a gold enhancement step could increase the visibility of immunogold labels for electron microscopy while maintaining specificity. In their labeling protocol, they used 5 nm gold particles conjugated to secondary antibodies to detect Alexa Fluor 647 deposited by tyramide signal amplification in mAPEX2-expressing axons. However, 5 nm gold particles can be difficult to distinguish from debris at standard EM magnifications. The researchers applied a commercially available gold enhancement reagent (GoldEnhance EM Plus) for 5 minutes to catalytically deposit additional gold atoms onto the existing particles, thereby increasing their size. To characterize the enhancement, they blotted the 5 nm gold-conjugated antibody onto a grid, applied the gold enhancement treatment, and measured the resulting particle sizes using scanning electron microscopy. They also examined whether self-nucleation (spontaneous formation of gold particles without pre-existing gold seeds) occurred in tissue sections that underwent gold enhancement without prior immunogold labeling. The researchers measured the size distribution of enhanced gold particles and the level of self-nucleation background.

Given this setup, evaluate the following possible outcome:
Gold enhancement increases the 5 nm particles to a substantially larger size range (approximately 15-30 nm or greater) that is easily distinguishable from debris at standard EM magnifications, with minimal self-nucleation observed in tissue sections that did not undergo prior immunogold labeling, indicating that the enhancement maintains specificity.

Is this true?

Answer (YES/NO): YES